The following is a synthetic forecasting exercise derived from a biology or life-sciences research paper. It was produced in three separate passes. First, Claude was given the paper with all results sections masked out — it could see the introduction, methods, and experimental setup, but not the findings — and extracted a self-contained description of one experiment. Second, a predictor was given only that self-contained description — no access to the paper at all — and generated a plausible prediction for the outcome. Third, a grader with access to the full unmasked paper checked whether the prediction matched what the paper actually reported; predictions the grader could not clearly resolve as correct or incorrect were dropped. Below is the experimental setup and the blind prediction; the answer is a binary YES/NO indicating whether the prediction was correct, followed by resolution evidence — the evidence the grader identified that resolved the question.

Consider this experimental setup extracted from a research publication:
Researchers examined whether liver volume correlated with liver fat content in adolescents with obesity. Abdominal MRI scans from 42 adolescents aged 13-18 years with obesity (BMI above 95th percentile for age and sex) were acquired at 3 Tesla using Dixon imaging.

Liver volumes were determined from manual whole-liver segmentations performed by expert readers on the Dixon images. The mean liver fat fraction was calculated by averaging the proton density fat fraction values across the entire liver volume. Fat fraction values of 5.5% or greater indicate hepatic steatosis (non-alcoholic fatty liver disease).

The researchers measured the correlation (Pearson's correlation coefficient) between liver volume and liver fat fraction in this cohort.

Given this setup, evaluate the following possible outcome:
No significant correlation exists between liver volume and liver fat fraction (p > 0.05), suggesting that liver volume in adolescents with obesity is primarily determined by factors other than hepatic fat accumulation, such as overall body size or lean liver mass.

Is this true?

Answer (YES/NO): NO